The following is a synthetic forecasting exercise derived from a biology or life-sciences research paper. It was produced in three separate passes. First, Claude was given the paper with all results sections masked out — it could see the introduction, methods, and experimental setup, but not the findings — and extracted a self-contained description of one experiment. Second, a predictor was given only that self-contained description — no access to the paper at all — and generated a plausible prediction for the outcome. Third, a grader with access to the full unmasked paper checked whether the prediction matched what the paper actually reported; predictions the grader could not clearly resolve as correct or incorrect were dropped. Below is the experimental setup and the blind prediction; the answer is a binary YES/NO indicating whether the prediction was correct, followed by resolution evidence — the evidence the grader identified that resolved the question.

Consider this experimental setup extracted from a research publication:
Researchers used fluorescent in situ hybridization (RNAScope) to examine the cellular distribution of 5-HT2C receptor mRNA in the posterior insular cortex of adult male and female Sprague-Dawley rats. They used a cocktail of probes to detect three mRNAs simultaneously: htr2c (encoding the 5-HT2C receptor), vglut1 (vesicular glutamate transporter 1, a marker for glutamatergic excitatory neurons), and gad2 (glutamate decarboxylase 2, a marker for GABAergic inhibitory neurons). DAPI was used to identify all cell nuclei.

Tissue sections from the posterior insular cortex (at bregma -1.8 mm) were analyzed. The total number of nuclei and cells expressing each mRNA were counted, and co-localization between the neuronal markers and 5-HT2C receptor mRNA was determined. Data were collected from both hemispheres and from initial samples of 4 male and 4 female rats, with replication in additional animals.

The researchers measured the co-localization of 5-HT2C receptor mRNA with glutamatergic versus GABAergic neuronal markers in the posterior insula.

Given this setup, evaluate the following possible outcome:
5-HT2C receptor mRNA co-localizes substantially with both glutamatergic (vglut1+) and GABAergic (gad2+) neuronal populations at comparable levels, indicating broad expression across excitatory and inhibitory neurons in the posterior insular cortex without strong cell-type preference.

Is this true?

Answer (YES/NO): NO